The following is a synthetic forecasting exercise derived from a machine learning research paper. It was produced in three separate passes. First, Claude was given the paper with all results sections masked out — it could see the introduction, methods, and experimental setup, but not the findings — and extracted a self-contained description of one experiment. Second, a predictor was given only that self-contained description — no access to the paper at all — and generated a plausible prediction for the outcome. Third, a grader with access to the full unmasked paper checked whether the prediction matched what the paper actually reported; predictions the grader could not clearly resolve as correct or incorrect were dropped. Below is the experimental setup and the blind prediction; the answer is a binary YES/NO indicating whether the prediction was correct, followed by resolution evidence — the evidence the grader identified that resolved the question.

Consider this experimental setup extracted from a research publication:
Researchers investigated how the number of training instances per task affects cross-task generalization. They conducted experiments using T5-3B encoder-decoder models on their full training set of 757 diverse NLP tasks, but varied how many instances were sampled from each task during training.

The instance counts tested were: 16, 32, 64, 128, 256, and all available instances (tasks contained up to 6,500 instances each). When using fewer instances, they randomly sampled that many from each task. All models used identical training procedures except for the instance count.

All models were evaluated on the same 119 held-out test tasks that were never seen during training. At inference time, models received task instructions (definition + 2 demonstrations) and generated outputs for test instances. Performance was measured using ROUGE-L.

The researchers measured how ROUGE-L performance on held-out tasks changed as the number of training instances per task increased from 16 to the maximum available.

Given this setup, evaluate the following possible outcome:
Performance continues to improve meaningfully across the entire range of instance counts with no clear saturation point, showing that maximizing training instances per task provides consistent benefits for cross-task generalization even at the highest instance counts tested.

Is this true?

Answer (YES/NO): NO